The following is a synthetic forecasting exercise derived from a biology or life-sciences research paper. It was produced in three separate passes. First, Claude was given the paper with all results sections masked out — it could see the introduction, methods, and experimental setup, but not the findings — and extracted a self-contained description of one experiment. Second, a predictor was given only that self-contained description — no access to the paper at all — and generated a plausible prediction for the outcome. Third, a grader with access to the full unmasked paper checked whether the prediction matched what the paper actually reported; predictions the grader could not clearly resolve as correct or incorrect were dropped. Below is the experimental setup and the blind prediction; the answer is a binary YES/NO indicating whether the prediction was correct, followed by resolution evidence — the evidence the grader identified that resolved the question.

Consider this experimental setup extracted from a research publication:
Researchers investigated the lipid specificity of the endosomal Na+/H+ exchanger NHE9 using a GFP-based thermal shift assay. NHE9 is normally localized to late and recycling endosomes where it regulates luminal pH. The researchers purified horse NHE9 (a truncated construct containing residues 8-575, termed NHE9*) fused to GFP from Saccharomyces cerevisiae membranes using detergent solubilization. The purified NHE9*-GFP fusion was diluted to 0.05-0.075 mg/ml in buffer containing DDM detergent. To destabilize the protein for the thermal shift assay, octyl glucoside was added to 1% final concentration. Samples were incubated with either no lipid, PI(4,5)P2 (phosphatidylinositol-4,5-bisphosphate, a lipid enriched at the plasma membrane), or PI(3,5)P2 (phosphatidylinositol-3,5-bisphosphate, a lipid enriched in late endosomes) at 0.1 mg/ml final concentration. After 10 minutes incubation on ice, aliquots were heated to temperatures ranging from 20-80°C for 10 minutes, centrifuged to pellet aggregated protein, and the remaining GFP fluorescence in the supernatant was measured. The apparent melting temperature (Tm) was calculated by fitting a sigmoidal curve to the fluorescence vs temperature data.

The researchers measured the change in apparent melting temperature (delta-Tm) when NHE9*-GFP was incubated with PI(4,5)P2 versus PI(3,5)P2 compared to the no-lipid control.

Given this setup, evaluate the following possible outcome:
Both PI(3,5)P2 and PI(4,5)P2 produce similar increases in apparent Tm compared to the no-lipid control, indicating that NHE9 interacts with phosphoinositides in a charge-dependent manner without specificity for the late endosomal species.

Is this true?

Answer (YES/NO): NO